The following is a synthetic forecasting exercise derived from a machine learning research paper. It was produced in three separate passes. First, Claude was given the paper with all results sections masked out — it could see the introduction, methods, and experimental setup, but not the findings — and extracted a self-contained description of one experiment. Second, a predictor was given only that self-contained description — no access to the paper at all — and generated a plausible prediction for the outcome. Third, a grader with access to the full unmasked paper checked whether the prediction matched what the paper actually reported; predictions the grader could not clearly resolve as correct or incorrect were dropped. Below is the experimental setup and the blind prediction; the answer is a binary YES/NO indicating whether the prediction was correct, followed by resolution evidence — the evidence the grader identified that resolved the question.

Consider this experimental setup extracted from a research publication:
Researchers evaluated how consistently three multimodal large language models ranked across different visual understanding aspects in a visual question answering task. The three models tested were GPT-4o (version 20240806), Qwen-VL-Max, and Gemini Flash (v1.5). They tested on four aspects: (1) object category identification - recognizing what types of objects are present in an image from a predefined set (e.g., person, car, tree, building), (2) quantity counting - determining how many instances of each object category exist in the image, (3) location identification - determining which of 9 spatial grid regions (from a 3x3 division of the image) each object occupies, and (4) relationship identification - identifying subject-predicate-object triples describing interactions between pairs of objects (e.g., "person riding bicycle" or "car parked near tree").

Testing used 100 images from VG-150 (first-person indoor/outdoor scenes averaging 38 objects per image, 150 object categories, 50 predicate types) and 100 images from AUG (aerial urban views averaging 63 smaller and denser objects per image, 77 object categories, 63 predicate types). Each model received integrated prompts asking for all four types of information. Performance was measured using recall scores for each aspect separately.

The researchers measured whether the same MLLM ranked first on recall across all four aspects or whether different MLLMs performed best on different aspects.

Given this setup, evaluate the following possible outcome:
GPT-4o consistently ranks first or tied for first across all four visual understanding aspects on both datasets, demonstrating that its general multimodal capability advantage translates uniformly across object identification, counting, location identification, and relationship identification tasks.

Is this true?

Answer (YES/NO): NO